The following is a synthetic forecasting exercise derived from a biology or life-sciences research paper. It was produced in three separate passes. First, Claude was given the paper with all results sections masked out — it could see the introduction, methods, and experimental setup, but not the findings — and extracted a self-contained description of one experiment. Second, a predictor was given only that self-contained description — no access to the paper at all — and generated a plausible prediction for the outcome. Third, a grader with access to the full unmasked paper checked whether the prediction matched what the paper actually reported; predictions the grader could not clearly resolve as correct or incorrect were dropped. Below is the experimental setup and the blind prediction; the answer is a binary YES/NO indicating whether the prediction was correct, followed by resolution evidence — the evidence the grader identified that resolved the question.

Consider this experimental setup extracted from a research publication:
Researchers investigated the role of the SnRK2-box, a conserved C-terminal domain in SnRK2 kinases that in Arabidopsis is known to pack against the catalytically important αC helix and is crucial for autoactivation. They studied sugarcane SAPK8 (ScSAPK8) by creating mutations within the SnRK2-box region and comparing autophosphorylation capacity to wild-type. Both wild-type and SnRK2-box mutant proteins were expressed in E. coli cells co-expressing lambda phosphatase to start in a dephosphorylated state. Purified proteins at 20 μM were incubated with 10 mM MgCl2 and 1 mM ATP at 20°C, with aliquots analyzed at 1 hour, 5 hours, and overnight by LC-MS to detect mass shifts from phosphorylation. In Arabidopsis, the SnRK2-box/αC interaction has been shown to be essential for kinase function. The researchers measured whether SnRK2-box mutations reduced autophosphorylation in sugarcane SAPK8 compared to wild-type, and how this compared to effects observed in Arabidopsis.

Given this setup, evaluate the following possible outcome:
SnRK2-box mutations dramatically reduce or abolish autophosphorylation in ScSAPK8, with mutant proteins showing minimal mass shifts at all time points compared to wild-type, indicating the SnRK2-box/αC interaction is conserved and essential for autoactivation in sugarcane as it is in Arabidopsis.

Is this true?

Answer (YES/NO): NO